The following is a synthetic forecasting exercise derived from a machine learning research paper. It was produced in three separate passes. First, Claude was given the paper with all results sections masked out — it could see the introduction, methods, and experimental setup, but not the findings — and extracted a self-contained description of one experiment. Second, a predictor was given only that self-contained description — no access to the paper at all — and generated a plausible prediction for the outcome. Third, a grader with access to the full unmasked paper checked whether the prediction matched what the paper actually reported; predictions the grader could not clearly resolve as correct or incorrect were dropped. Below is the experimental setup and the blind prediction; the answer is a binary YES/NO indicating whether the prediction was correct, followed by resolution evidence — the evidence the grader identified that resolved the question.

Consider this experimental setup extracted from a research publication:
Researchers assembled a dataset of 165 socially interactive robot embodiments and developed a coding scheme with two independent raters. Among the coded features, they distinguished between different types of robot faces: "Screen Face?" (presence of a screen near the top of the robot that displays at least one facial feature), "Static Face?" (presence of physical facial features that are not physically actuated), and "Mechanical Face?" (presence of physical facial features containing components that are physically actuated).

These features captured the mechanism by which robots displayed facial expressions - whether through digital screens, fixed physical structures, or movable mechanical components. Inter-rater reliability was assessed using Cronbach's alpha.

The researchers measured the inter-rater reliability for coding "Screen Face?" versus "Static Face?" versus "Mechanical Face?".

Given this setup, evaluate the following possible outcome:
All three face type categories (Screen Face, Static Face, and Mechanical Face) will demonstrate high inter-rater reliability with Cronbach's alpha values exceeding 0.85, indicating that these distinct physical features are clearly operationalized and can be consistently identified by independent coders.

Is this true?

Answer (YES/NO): NO